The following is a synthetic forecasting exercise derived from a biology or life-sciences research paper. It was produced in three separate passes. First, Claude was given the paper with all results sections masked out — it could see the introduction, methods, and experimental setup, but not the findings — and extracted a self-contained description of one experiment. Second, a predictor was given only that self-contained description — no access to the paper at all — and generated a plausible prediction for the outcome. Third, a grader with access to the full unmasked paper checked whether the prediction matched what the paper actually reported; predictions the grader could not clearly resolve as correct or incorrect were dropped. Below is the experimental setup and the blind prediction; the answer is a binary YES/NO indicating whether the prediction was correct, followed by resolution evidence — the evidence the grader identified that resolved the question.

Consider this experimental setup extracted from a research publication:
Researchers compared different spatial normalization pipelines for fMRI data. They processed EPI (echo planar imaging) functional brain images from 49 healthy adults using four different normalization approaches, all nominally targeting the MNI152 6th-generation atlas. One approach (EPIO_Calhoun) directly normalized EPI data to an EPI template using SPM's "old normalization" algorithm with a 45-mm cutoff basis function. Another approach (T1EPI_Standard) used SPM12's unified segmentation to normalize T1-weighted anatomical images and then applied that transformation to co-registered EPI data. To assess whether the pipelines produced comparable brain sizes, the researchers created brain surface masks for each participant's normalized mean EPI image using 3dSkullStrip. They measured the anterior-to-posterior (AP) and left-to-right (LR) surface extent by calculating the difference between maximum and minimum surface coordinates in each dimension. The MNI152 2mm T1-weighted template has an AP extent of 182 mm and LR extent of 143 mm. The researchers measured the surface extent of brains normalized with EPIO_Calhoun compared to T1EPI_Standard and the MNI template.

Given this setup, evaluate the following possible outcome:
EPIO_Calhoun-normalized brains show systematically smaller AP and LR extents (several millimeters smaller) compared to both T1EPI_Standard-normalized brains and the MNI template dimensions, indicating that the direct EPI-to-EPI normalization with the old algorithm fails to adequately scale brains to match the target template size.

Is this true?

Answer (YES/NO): YES